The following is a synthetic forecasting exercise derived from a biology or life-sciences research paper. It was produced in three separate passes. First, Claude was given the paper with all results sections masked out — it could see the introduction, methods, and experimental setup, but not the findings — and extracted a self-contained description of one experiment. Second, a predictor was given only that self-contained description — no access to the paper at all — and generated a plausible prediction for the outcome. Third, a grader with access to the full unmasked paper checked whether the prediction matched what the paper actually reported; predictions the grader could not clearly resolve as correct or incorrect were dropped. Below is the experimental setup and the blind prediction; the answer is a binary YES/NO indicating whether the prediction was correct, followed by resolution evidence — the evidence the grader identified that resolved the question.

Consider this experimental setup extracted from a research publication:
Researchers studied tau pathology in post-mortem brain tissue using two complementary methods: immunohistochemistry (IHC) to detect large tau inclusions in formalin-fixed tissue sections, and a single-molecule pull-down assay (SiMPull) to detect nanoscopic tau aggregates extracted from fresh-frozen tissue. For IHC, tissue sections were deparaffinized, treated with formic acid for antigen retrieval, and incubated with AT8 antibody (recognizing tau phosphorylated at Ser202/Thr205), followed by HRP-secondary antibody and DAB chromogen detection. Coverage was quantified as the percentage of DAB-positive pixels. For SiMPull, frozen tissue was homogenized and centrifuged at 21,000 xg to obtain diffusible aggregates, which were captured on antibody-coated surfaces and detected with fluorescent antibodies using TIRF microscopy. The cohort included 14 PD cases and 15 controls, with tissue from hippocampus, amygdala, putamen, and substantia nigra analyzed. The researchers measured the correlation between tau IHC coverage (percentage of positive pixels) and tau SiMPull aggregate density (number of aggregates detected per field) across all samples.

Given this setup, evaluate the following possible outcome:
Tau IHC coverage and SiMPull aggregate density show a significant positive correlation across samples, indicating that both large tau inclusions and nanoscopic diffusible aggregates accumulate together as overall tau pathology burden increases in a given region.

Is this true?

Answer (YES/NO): NO